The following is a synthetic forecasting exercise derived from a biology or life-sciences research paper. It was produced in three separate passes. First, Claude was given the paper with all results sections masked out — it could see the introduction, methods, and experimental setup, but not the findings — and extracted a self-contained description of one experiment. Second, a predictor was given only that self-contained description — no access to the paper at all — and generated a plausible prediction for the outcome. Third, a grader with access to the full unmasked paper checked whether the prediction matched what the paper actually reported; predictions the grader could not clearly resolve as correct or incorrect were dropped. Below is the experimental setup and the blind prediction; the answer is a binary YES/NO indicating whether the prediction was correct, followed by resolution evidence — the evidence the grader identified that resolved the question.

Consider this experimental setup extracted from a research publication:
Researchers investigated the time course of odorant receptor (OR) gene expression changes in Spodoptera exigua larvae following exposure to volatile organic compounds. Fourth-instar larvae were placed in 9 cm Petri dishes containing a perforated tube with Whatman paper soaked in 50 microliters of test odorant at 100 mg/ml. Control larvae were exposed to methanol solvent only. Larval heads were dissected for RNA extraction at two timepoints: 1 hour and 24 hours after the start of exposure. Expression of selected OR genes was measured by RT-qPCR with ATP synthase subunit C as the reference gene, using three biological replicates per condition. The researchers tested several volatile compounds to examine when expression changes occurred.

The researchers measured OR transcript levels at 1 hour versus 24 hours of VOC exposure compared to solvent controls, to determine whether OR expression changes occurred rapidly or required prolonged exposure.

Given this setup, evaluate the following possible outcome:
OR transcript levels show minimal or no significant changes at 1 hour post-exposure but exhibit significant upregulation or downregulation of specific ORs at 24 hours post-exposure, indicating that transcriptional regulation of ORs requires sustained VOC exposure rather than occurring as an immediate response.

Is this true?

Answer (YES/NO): NO